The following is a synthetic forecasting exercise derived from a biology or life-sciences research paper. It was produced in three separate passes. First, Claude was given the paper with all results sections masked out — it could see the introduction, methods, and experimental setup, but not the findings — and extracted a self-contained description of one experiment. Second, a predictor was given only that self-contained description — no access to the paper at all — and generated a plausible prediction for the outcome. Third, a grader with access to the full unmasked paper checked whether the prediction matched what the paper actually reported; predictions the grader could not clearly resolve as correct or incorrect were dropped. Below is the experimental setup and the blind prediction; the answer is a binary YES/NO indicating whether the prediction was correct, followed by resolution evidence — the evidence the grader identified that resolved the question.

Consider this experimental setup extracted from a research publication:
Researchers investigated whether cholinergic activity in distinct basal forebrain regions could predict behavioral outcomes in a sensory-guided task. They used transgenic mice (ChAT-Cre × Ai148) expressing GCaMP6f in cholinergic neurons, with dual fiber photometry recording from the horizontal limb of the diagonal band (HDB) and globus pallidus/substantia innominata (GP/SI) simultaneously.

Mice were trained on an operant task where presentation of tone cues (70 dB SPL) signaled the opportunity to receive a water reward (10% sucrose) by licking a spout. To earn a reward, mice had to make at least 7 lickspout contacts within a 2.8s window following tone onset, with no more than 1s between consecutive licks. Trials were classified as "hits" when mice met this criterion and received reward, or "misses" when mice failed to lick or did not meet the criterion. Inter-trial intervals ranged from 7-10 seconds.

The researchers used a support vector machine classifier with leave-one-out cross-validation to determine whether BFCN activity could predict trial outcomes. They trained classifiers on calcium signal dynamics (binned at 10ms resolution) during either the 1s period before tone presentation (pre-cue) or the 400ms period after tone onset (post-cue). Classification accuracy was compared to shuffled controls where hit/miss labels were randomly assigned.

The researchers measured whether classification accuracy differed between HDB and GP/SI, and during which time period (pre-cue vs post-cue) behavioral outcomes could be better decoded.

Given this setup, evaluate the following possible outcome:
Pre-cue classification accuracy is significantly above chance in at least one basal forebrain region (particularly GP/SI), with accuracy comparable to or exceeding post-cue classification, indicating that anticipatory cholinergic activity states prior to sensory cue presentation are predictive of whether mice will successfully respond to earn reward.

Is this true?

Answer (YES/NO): NO